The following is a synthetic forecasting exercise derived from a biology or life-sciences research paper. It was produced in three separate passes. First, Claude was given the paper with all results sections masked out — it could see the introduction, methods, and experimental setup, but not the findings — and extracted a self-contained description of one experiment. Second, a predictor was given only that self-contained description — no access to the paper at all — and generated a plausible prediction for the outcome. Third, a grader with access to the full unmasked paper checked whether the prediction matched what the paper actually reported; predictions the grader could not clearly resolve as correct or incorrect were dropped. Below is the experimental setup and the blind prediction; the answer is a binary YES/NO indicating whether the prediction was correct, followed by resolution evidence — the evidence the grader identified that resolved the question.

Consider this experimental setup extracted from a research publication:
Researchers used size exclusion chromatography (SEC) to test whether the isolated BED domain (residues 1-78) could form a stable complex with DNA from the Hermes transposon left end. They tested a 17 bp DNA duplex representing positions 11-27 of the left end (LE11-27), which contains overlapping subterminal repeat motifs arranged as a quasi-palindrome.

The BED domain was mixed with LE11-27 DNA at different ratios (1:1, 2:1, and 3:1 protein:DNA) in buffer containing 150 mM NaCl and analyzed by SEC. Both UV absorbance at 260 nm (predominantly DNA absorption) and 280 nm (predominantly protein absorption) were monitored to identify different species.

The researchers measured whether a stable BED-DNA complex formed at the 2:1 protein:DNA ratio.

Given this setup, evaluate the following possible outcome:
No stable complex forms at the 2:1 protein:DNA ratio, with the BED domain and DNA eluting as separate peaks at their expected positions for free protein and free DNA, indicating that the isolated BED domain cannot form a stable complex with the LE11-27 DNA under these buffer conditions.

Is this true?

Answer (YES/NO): NO